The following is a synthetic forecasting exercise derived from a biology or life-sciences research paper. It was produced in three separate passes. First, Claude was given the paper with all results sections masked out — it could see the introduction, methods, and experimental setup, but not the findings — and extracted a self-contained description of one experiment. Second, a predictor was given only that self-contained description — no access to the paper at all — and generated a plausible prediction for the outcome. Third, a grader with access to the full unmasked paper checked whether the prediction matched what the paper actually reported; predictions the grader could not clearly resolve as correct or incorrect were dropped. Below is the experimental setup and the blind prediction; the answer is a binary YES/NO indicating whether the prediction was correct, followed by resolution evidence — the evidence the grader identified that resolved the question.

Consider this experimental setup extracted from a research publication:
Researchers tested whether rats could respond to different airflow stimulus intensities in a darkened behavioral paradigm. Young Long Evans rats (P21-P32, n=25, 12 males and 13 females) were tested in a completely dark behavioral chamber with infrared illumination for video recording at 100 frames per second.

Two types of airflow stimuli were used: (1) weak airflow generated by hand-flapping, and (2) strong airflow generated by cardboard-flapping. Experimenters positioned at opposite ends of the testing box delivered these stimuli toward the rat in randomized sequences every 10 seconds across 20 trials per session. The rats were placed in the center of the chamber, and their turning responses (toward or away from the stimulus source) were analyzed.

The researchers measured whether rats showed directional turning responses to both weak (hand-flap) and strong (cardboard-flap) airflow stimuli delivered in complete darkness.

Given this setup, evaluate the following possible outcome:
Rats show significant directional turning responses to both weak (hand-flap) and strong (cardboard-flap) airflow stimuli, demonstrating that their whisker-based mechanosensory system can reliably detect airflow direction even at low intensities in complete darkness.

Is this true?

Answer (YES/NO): YES